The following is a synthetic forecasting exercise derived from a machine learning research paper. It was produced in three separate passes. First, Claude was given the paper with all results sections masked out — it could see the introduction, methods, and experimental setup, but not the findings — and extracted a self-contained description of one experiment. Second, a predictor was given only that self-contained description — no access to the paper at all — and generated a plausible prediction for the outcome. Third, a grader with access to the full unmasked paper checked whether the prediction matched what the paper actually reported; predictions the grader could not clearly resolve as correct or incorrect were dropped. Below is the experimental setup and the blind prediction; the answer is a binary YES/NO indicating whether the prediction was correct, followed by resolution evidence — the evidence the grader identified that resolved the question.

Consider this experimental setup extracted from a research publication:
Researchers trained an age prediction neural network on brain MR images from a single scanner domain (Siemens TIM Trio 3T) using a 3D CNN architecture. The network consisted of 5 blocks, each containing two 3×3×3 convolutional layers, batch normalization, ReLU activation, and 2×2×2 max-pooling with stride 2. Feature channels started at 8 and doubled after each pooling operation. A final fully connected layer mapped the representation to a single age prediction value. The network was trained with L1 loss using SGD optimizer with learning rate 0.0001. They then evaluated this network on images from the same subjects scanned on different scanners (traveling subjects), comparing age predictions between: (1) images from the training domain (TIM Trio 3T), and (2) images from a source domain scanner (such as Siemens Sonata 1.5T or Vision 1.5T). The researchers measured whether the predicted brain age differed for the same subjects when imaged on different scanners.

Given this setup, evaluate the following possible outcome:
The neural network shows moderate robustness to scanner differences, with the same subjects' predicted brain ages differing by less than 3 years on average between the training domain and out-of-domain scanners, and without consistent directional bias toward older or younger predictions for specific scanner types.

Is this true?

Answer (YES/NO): NO